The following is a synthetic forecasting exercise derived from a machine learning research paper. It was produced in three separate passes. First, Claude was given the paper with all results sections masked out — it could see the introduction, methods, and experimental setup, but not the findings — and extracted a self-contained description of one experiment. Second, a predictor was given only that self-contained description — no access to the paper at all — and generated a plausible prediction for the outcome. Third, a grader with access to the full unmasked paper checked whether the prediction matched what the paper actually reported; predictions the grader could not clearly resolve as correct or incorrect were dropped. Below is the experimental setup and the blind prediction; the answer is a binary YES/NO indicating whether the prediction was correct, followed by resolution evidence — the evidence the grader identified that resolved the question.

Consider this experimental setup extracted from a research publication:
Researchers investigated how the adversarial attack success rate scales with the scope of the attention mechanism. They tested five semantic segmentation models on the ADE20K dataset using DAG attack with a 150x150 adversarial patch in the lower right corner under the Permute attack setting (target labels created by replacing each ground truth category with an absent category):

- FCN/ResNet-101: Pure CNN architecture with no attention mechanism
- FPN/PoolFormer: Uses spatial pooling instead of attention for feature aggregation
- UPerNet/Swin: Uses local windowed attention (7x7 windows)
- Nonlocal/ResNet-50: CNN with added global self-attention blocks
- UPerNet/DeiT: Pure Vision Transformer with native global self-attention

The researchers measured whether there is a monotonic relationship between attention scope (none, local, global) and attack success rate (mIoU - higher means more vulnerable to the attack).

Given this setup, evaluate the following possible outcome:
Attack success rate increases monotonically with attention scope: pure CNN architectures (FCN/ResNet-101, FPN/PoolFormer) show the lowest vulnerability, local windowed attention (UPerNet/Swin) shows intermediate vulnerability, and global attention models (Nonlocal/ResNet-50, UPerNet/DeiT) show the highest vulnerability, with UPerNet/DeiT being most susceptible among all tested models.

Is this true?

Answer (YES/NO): YES